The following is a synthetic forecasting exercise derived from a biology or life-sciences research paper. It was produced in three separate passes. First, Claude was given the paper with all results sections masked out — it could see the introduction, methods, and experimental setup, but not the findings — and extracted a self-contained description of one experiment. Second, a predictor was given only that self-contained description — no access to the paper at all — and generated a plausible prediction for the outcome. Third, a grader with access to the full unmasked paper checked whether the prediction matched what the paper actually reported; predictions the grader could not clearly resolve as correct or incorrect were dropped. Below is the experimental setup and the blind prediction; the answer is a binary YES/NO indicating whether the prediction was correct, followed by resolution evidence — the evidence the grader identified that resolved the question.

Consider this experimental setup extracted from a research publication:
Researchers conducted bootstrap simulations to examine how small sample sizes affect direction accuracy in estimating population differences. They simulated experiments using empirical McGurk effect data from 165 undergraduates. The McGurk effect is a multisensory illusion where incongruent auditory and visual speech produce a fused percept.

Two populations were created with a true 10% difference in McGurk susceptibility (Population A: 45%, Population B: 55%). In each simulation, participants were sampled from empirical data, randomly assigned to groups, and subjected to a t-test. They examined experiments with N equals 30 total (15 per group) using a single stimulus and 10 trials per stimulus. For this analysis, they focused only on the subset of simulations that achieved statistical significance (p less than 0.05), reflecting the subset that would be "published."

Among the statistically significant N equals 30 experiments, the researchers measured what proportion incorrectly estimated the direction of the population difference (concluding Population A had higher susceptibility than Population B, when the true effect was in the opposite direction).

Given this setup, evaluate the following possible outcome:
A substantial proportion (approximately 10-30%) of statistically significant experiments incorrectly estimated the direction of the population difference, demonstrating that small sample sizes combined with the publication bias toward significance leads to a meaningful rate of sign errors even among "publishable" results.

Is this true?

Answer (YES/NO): NO